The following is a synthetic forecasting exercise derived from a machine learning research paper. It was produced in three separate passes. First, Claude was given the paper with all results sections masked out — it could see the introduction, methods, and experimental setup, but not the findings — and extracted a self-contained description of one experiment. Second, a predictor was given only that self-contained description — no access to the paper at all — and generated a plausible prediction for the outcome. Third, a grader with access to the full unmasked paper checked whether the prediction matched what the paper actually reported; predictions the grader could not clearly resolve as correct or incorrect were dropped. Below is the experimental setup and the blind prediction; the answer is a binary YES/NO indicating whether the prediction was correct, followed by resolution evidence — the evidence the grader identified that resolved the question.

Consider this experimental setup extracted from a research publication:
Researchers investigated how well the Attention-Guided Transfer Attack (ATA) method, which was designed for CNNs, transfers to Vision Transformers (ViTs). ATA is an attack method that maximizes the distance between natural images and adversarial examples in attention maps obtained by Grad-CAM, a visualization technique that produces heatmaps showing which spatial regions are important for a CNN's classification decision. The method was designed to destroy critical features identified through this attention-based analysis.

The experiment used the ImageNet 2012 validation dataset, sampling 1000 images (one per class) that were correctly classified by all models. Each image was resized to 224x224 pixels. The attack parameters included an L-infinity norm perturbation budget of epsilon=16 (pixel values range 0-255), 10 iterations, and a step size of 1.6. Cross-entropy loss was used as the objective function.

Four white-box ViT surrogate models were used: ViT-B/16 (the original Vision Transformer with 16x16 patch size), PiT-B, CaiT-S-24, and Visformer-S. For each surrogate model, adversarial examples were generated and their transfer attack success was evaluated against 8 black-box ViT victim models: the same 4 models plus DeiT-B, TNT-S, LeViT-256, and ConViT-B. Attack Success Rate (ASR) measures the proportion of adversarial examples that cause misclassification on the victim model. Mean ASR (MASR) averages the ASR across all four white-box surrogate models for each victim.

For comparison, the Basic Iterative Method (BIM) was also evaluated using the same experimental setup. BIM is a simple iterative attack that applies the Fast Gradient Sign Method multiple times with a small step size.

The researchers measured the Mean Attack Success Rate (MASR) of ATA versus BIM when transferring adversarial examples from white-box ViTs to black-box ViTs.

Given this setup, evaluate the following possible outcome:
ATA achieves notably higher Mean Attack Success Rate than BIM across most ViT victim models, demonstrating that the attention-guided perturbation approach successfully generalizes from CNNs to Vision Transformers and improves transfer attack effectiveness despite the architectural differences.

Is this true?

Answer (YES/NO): NO